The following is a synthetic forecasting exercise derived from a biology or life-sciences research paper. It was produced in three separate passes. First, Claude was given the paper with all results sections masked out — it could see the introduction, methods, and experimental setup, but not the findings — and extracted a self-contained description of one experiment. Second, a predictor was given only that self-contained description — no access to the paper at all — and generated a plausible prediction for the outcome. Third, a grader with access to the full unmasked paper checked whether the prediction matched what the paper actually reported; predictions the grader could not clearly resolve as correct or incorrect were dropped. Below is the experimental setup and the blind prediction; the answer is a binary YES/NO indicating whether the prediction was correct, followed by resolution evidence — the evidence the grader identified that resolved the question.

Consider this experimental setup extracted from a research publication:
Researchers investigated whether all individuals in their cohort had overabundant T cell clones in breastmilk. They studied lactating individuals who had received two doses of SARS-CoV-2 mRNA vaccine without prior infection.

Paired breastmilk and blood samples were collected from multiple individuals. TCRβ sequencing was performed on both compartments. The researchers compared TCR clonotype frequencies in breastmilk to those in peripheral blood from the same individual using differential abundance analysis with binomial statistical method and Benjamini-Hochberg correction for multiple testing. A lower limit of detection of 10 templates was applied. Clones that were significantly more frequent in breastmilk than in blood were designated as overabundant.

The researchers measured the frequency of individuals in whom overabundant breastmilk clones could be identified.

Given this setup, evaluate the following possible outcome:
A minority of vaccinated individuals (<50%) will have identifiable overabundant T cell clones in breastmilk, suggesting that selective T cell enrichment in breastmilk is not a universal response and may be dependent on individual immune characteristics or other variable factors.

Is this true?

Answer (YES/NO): NO